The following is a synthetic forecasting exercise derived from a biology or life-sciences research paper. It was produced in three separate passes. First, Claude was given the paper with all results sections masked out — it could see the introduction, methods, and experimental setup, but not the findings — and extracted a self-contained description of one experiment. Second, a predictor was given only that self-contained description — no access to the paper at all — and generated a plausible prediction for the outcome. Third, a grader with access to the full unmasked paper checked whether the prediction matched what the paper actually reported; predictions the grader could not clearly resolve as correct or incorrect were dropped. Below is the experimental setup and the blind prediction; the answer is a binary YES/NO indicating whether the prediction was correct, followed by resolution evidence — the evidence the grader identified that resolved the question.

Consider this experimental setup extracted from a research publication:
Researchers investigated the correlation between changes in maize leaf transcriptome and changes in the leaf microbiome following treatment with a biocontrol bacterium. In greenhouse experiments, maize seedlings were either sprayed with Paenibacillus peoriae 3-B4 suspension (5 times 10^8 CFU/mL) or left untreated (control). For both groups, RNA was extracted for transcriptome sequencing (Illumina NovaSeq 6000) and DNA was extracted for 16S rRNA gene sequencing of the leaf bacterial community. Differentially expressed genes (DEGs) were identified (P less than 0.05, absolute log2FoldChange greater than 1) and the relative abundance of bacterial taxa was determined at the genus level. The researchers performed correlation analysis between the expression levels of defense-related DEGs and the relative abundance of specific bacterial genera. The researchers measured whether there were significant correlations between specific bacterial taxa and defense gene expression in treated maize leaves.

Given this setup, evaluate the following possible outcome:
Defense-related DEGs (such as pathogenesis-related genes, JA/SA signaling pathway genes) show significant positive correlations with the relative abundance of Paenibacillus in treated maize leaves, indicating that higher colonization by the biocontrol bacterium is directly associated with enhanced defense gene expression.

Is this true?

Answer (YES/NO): YES